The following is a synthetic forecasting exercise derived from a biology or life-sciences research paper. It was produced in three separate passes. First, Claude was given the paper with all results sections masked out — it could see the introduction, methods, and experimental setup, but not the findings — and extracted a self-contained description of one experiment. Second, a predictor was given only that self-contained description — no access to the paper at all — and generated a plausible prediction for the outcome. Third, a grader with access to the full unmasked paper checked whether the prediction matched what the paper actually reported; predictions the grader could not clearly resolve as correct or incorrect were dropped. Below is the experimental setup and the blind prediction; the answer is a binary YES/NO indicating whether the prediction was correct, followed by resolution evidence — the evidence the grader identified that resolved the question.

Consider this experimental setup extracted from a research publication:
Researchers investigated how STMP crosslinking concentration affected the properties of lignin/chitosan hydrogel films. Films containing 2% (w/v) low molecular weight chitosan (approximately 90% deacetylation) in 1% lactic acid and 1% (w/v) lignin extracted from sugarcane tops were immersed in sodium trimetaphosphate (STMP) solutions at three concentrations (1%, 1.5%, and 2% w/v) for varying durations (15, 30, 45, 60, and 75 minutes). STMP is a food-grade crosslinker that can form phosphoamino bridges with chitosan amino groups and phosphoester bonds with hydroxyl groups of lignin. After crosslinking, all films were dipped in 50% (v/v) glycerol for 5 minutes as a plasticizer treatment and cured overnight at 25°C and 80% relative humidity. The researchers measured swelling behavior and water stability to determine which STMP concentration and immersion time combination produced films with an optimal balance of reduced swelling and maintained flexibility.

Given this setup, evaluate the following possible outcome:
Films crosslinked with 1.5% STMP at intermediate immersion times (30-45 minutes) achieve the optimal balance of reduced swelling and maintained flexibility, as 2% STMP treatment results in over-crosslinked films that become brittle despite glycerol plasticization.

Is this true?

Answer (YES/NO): NO